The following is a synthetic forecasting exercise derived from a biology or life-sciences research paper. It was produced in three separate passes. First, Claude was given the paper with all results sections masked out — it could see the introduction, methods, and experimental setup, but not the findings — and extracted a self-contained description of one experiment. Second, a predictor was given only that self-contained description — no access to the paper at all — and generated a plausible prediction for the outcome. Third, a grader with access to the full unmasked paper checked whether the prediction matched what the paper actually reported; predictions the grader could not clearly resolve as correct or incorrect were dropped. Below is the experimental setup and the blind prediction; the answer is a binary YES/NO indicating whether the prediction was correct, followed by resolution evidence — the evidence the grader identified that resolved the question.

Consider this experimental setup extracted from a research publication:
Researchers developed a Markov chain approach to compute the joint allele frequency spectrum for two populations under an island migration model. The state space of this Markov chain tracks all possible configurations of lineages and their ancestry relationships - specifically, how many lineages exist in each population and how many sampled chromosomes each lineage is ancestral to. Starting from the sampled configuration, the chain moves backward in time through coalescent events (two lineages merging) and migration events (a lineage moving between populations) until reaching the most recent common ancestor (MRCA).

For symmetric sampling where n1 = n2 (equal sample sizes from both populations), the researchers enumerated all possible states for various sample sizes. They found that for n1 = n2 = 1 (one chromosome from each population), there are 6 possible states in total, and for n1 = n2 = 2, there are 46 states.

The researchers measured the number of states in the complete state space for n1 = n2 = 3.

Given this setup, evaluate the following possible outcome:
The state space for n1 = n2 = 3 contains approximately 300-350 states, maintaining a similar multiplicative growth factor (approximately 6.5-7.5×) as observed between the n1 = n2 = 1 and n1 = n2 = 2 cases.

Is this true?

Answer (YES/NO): NO